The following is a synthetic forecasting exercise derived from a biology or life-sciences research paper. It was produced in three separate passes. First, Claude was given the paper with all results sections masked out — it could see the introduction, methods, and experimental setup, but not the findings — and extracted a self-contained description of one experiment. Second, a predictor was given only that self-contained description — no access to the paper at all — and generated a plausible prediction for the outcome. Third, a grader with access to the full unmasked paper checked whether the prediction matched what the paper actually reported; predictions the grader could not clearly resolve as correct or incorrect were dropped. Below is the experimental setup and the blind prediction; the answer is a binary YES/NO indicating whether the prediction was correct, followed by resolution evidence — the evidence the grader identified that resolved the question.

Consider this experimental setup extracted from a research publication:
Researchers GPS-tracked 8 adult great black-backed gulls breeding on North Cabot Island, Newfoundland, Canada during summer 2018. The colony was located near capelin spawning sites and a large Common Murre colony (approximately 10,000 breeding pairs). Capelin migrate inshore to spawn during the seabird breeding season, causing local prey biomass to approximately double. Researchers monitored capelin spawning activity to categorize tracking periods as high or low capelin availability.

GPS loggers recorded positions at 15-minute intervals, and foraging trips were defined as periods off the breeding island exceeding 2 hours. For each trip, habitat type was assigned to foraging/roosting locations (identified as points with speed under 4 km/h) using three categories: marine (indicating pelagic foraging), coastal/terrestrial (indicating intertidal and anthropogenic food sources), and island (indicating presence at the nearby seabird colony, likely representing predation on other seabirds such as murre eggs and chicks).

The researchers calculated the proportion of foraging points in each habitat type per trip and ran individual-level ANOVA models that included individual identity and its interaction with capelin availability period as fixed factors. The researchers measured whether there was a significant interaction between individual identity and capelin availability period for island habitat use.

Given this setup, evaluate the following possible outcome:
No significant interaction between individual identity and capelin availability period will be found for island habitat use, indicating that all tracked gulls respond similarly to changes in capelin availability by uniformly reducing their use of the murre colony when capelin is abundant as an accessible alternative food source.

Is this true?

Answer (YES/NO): NO